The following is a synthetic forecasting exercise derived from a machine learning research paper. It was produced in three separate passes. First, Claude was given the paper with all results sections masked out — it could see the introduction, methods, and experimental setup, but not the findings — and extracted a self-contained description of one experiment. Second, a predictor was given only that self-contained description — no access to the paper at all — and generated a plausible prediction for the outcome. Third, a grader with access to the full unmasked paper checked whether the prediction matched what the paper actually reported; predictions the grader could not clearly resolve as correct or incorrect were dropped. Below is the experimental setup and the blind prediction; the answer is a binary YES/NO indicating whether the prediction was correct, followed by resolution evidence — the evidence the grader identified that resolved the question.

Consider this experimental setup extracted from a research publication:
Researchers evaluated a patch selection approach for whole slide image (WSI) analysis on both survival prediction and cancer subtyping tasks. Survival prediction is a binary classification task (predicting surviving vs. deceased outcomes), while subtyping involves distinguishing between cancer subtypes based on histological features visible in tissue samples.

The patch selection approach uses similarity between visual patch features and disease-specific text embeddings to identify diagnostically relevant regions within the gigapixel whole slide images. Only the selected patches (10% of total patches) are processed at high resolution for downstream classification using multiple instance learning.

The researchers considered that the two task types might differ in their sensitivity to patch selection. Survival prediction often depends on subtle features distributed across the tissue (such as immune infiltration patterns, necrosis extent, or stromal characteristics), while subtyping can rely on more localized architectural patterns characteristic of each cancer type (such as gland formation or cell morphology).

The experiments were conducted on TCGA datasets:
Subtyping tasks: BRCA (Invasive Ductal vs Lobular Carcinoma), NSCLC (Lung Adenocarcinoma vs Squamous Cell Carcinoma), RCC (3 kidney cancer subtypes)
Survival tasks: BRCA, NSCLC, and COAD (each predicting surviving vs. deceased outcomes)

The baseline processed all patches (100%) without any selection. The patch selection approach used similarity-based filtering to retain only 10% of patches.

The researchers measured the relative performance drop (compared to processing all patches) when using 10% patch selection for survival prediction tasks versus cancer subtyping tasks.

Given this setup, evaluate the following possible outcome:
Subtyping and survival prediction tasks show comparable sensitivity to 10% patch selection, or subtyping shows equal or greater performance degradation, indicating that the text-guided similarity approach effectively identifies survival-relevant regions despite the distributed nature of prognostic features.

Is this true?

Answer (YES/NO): YES